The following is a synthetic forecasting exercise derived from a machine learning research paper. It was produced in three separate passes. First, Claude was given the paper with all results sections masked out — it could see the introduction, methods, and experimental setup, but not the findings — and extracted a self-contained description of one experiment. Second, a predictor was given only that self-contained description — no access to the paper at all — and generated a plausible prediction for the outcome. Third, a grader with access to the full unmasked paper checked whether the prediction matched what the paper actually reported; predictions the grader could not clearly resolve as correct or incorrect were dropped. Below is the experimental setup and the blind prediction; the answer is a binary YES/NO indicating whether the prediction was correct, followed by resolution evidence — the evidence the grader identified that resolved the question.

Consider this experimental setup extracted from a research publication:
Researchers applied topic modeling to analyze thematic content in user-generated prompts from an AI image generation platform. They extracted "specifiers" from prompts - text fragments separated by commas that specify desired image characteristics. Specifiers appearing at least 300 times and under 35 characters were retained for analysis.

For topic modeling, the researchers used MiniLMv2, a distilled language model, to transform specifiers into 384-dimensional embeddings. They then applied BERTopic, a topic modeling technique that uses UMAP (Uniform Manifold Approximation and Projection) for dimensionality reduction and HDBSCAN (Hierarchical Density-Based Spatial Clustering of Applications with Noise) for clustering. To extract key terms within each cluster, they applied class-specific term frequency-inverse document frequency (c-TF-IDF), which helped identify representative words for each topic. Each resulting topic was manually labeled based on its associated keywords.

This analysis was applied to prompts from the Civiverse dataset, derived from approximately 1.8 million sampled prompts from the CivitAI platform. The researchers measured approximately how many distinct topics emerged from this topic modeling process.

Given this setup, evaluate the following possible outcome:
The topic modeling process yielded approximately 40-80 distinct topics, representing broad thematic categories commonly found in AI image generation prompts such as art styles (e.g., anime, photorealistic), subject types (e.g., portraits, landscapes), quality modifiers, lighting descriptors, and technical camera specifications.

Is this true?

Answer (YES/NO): YES